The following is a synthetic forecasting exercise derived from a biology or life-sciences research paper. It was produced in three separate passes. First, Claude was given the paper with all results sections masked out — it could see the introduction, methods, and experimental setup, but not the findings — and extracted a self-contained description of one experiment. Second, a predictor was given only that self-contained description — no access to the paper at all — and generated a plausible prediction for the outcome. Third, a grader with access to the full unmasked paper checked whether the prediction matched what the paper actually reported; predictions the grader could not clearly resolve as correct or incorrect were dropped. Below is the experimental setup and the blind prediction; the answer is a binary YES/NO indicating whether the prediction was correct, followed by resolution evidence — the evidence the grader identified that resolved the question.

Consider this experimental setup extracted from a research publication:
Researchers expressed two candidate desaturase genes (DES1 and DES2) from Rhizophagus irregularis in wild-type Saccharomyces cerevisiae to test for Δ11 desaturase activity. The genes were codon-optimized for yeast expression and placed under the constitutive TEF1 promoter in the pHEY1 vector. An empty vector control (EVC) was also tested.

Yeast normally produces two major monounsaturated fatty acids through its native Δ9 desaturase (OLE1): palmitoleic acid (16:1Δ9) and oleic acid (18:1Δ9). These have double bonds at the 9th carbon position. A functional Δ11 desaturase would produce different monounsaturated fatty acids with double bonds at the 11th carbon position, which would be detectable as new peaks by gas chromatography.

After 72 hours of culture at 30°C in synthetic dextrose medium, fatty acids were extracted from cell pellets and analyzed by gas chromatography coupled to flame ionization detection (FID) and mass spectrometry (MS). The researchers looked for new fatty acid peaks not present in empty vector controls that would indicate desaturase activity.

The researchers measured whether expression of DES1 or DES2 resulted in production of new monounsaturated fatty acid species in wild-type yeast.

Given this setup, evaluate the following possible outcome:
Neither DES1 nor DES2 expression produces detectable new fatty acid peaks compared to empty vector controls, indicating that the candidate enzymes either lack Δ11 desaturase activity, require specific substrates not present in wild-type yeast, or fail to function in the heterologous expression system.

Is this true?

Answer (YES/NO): NO